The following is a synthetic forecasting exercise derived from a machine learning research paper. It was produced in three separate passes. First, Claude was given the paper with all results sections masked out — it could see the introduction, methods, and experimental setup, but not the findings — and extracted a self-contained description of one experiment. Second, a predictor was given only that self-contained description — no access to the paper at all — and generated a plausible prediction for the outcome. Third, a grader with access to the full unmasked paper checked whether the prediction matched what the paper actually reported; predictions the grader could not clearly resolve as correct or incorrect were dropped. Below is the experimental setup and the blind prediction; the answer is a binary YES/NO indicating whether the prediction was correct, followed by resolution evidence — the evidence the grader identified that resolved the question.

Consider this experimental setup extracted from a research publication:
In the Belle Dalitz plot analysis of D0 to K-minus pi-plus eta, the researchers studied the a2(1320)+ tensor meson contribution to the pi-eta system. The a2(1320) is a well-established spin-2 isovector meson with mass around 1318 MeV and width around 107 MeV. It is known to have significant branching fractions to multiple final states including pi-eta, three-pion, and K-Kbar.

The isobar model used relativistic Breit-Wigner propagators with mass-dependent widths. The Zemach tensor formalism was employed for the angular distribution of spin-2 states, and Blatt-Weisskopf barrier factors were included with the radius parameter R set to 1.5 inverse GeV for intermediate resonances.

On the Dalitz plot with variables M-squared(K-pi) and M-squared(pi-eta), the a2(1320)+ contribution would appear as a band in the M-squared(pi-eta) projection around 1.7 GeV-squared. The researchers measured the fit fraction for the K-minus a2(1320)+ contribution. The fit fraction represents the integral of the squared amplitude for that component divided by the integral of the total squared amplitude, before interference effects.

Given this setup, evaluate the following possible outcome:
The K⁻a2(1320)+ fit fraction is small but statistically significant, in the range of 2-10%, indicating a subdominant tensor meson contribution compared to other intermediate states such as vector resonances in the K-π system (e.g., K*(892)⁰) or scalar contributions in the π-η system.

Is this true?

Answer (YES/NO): NO